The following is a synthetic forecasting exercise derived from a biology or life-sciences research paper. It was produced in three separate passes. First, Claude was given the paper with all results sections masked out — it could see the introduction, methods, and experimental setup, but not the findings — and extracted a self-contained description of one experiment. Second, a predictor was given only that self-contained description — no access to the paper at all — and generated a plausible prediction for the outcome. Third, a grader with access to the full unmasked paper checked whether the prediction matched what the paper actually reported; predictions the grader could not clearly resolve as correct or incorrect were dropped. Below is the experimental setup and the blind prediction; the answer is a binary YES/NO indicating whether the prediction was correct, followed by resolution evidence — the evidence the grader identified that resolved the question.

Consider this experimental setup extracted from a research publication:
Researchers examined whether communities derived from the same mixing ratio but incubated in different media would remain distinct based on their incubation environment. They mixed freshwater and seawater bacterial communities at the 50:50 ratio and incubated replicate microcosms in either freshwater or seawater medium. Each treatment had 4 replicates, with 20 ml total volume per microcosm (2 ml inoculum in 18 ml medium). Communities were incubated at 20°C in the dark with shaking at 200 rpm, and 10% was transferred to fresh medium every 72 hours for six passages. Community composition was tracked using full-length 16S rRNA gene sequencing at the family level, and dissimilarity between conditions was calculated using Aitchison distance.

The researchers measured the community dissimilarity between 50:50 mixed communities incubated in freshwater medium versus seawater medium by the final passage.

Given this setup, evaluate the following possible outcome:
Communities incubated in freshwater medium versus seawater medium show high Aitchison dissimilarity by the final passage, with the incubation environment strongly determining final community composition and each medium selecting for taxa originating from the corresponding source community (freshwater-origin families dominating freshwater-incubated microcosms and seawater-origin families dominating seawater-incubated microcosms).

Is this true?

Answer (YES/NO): YES